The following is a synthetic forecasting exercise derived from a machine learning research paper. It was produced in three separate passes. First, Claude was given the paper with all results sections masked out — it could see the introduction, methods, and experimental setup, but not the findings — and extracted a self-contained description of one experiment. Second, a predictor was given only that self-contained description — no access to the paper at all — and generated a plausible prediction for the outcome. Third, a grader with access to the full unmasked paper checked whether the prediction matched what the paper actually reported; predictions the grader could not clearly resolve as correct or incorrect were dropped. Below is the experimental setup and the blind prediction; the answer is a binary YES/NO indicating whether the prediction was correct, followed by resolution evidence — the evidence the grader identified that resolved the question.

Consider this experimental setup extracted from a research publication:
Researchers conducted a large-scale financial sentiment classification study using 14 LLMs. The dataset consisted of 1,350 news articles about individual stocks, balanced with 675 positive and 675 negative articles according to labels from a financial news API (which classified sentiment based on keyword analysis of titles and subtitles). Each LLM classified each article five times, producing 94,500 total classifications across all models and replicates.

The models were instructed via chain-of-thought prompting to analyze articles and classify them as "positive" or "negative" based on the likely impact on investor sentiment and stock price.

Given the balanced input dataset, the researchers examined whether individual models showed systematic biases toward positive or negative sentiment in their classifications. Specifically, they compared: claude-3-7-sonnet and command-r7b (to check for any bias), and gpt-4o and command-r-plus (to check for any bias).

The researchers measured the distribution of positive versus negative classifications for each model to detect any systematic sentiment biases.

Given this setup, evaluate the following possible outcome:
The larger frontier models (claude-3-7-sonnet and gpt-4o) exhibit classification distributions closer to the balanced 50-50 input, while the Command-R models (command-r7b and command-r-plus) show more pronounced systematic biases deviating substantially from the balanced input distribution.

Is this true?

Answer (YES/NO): NO